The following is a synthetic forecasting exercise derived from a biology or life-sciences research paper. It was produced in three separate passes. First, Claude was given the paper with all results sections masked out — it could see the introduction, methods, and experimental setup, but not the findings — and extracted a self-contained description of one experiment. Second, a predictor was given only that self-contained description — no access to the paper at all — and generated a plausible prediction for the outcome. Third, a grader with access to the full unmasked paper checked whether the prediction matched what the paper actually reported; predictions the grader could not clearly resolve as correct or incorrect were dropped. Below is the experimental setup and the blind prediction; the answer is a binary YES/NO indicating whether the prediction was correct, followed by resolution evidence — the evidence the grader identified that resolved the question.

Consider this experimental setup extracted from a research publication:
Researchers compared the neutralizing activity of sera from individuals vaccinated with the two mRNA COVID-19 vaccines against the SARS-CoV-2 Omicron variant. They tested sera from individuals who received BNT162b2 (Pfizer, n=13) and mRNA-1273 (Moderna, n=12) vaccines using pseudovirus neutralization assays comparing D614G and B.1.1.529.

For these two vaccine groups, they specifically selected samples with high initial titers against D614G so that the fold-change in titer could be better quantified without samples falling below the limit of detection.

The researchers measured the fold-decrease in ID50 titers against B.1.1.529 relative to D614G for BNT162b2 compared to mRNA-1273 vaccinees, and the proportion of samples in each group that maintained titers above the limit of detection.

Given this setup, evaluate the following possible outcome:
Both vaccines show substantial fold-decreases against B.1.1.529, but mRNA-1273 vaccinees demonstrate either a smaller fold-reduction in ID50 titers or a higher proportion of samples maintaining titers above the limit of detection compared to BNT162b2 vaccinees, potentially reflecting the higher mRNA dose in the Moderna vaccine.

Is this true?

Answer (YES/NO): YES